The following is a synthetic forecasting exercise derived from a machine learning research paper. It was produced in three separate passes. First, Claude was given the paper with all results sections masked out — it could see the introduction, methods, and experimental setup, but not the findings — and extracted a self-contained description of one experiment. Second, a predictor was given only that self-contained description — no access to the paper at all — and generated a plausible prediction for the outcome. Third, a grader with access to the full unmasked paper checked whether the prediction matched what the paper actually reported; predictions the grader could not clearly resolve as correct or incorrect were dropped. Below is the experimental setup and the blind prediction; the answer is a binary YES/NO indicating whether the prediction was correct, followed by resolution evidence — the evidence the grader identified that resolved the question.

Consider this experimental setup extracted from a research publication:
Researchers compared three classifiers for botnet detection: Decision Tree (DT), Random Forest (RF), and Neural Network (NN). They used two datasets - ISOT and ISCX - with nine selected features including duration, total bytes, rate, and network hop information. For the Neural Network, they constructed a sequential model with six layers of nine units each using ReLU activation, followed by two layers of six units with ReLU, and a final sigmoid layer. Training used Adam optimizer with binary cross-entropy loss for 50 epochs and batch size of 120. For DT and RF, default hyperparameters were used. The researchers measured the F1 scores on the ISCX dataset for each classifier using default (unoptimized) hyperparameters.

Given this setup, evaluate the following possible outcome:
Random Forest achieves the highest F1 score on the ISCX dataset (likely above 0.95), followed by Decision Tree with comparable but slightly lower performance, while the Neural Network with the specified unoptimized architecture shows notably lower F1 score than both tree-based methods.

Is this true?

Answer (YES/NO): NO